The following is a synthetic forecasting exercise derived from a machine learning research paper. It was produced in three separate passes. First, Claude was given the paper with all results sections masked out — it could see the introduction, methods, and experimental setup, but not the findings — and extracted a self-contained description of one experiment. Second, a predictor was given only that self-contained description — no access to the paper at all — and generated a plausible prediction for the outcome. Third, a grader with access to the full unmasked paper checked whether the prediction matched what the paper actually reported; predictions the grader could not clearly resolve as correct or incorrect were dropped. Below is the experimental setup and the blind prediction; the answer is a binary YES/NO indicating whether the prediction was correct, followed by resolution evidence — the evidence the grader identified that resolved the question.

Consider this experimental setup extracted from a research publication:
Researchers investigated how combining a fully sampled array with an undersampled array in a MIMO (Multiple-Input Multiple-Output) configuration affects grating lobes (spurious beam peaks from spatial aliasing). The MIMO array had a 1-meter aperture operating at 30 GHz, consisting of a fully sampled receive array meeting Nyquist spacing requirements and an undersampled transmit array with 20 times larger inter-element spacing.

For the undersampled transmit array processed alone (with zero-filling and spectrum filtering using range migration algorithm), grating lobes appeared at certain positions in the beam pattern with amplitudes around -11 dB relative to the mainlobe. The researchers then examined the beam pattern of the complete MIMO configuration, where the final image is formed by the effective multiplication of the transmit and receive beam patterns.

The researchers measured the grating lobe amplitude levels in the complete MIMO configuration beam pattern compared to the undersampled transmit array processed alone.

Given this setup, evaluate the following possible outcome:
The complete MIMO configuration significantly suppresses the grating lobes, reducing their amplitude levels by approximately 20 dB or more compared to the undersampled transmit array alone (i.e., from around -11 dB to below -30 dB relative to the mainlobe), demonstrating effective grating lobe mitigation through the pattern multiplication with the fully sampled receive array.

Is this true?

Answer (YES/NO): YES